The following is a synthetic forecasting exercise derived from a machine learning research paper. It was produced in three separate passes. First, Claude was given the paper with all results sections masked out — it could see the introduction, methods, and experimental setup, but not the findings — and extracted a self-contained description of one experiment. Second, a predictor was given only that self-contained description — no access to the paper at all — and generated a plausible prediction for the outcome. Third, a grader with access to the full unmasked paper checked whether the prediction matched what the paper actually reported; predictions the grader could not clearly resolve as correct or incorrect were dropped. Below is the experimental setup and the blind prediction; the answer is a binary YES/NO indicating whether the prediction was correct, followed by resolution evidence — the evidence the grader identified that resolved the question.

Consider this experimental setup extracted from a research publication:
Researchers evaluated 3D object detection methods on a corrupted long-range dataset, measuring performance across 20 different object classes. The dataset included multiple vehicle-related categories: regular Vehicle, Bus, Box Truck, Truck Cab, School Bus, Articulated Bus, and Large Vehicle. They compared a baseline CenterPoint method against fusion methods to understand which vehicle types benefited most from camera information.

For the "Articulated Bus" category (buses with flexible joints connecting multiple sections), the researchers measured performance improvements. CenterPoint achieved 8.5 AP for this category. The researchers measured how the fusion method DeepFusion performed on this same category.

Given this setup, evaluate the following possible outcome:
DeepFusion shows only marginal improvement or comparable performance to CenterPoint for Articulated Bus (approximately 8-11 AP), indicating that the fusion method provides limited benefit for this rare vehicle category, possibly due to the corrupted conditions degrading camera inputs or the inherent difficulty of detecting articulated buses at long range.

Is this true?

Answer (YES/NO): NO